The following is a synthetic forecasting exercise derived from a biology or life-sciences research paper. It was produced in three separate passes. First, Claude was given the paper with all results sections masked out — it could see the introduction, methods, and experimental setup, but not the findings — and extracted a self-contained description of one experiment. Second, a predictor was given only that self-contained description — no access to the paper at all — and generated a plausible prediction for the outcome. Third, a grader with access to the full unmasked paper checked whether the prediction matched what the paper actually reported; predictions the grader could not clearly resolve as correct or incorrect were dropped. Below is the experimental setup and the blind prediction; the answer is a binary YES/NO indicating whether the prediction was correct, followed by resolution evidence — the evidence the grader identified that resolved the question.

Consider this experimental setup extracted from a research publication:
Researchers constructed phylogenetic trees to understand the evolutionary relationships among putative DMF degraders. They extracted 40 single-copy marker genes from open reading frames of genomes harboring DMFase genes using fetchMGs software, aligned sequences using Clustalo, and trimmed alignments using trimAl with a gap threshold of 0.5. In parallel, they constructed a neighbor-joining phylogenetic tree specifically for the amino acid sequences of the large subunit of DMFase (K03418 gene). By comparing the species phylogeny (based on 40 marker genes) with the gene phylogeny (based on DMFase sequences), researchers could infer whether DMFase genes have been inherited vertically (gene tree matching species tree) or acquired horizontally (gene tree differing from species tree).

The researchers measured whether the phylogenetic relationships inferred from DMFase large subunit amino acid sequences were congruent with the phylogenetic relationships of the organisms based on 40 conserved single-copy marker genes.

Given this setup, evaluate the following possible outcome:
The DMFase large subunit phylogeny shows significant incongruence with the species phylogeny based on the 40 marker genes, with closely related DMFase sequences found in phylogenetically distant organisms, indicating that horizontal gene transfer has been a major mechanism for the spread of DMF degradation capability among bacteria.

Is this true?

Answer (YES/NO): YES